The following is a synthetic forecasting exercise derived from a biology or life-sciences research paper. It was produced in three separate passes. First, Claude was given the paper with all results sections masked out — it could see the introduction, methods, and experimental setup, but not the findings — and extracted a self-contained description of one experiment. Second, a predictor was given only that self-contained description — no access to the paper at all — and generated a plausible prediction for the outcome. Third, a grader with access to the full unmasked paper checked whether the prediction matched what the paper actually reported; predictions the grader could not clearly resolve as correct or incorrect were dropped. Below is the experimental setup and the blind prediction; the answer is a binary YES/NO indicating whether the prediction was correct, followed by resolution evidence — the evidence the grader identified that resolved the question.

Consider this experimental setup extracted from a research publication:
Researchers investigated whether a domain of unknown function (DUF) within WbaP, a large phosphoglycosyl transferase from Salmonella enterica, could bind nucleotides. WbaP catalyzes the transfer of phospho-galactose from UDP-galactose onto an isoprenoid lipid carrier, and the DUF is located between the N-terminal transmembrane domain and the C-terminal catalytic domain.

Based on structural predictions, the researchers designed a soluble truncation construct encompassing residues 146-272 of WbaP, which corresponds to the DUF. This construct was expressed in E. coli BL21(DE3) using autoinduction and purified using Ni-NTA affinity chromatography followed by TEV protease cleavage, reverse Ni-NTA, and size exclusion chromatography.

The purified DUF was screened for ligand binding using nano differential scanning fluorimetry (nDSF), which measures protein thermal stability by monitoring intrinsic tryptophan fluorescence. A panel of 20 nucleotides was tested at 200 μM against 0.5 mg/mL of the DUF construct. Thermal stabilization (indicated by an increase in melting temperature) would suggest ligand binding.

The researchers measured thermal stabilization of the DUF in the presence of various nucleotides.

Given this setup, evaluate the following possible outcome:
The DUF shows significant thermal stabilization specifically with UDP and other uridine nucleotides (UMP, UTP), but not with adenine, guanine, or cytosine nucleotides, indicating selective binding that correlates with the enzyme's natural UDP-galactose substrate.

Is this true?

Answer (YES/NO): YES